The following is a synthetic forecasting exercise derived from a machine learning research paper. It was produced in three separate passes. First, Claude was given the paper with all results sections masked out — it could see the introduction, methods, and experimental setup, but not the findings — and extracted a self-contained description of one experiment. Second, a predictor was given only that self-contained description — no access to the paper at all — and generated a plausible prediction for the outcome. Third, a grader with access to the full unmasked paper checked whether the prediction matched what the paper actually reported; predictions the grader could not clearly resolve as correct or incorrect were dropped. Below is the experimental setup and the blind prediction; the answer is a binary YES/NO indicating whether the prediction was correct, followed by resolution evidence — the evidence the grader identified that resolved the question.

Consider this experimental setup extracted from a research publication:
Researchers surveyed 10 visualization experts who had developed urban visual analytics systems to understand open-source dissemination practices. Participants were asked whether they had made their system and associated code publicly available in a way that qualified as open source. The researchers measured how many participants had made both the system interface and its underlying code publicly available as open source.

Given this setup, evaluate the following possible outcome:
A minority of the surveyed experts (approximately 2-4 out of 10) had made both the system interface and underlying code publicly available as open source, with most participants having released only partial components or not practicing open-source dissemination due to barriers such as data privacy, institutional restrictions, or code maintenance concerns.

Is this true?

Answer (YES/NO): NO